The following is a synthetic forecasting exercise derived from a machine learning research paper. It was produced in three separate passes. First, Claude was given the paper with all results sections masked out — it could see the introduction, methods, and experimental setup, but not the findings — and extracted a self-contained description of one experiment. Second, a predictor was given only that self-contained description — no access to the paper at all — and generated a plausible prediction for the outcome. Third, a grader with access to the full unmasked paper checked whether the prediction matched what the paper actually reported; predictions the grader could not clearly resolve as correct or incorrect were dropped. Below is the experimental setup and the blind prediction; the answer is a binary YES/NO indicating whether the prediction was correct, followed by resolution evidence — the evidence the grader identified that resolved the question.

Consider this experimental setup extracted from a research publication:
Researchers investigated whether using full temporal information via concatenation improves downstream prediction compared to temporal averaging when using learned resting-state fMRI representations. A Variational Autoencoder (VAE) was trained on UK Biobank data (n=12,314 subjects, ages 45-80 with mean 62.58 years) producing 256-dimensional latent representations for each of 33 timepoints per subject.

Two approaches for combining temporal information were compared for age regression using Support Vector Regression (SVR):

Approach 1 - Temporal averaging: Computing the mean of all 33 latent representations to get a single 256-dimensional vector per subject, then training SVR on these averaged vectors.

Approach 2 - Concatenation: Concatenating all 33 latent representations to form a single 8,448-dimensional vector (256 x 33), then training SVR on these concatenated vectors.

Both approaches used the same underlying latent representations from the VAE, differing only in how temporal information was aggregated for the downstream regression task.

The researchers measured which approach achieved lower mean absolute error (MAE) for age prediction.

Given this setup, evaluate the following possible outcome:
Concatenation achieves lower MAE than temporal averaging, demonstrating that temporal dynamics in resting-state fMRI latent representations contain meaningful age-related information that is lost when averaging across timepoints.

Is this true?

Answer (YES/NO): NO